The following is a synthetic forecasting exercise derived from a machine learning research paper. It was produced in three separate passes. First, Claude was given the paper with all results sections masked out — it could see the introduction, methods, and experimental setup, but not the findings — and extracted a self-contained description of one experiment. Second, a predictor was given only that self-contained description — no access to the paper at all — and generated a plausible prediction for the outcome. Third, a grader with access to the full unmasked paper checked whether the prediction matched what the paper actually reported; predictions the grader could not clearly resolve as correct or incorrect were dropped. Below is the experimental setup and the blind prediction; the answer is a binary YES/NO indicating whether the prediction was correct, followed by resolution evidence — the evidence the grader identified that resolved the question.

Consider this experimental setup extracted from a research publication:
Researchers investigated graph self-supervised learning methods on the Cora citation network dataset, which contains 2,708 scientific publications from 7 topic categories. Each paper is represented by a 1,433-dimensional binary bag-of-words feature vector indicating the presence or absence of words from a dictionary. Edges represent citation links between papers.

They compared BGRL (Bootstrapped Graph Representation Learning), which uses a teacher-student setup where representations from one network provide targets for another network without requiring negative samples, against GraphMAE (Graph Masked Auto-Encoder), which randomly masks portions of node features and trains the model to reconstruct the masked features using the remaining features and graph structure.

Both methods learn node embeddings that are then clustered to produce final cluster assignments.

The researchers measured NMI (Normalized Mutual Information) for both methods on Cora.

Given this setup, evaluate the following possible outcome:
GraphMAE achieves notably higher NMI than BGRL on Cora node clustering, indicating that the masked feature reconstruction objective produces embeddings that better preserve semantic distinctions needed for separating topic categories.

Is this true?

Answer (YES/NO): NO